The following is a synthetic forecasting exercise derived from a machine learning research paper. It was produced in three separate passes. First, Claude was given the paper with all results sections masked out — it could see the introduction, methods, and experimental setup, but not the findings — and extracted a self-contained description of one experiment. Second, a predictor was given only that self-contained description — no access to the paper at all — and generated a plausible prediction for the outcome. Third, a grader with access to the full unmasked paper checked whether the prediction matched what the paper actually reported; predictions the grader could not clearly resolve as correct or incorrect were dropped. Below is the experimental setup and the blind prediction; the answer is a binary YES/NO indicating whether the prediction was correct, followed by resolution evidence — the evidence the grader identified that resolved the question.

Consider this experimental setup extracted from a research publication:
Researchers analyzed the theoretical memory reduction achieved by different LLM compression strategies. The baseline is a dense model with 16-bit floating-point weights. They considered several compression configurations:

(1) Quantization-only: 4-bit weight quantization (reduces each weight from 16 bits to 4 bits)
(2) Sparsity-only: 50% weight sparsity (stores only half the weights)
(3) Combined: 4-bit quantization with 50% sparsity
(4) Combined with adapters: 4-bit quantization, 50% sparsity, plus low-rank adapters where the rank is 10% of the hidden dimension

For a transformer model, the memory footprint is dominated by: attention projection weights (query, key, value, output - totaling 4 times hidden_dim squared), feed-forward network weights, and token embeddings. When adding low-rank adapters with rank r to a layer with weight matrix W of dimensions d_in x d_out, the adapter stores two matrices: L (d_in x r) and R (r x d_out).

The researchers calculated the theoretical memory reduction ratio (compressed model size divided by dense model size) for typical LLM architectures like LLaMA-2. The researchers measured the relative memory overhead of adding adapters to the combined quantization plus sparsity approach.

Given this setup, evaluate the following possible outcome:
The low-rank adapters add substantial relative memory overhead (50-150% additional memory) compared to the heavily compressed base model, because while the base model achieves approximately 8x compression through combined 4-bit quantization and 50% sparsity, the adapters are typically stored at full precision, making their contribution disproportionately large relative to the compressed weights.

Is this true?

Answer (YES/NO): NO